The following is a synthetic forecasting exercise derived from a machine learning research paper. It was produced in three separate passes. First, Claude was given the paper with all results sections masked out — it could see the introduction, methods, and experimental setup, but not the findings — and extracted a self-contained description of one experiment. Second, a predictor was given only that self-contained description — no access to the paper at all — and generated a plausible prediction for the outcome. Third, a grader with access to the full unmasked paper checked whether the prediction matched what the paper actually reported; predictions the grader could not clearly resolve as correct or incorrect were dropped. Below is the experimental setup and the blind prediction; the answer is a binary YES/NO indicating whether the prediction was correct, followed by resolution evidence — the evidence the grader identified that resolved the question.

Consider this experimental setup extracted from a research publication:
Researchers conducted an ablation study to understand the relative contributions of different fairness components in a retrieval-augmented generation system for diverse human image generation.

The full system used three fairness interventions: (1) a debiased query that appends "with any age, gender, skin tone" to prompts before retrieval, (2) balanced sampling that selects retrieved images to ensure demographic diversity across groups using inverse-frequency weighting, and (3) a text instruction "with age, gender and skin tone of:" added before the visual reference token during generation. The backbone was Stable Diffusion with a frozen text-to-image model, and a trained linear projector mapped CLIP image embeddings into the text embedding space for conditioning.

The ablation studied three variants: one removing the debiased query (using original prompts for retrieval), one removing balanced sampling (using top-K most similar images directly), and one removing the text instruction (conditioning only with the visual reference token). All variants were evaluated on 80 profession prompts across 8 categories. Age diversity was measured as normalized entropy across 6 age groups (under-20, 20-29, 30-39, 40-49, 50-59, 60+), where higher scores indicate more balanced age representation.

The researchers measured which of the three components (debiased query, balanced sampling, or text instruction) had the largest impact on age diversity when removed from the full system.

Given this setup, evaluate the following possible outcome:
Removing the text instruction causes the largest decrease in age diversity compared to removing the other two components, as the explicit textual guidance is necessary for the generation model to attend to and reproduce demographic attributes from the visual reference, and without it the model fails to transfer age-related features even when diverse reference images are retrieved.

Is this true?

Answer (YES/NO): YES